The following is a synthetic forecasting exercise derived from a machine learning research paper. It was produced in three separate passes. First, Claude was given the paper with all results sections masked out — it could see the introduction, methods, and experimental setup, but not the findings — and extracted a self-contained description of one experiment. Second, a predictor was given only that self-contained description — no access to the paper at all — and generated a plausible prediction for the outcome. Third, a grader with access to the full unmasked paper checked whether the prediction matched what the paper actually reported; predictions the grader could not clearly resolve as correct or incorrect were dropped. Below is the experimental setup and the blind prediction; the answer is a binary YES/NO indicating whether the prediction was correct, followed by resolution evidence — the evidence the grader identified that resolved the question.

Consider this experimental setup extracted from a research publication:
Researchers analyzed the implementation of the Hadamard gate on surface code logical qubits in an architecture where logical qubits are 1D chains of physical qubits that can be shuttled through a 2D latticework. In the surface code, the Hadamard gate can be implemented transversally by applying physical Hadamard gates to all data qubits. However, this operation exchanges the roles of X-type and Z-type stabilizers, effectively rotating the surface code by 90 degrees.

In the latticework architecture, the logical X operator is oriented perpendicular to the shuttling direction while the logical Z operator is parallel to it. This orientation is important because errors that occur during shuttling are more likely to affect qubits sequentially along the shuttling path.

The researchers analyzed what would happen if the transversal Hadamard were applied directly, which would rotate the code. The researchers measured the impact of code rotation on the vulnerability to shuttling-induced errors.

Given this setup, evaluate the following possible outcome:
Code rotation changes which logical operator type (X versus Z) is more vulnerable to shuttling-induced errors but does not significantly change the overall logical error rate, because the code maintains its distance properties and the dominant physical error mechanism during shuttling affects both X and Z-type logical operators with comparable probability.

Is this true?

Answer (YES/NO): NO